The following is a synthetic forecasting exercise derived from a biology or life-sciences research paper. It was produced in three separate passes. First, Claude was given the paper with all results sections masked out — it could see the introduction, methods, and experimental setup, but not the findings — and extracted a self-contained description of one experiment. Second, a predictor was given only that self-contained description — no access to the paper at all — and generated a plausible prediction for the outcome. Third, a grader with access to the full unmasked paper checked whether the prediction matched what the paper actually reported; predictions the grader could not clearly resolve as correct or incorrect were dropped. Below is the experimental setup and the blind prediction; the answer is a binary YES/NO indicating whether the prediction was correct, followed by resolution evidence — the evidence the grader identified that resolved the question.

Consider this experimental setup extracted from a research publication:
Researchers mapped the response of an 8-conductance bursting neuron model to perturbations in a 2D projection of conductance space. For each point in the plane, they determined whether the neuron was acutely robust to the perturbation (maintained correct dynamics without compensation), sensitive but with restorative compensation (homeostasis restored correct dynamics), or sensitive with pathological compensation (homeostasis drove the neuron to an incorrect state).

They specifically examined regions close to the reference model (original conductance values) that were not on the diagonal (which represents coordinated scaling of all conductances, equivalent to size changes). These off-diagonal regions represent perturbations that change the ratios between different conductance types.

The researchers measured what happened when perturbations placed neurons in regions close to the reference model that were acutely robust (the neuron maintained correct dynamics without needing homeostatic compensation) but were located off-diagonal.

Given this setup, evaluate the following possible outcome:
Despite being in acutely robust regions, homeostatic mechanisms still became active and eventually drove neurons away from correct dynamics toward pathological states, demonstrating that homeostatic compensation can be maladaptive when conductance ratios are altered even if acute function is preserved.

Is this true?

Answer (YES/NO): YES